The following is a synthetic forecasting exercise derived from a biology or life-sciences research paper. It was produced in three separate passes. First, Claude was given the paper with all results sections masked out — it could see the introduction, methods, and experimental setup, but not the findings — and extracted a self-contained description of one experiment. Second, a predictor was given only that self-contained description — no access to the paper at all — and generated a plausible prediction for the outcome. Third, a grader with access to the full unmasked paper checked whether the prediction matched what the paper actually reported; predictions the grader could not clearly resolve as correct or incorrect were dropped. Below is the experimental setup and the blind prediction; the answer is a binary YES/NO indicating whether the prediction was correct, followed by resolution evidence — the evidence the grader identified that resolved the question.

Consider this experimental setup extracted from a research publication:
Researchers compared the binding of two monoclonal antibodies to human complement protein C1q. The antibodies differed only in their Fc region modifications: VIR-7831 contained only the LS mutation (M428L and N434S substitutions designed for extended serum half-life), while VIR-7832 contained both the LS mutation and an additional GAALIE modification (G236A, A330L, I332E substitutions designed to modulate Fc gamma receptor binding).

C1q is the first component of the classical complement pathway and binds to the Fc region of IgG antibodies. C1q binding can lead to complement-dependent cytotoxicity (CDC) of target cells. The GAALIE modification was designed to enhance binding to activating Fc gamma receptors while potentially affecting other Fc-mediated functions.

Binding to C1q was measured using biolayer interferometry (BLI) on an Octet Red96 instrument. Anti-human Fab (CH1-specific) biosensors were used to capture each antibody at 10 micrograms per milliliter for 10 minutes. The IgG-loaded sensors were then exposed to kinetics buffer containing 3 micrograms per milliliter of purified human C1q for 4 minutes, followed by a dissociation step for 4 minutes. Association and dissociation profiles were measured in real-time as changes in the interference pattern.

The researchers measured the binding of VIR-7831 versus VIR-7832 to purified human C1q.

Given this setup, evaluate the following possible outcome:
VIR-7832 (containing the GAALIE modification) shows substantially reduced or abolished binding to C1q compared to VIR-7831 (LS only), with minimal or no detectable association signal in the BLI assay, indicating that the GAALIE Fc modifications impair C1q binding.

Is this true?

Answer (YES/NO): YES